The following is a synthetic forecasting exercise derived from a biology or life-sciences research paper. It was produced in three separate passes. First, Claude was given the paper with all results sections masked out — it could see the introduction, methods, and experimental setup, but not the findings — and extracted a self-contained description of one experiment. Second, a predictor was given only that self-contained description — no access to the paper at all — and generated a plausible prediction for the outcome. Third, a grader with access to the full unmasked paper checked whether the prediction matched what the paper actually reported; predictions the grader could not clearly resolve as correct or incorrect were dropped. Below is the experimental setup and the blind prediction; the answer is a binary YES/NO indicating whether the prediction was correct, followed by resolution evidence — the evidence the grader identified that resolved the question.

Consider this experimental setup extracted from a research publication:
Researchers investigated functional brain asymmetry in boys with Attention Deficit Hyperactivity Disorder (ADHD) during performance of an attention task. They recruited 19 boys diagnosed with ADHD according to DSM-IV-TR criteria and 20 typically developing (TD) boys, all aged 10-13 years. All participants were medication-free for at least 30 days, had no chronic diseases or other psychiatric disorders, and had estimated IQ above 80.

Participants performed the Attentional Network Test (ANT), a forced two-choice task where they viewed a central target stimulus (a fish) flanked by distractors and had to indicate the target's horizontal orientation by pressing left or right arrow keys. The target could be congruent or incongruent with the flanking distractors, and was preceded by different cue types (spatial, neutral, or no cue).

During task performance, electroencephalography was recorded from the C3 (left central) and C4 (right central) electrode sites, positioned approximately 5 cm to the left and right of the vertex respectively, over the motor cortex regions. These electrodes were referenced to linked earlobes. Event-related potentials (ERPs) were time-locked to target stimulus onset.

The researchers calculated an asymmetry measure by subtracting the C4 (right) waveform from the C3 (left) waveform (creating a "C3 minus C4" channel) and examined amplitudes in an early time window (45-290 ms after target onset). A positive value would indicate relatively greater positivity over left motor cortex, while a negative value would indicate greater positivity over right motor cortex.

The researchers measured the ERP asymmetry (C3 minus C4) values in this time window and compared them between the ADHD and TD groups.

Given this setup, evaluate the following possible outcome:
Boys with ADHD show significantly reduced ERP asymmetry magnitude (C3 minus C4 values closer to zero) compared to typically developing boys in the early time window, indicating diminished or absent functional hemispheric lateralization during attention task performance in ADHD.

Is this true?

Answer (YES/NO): NO